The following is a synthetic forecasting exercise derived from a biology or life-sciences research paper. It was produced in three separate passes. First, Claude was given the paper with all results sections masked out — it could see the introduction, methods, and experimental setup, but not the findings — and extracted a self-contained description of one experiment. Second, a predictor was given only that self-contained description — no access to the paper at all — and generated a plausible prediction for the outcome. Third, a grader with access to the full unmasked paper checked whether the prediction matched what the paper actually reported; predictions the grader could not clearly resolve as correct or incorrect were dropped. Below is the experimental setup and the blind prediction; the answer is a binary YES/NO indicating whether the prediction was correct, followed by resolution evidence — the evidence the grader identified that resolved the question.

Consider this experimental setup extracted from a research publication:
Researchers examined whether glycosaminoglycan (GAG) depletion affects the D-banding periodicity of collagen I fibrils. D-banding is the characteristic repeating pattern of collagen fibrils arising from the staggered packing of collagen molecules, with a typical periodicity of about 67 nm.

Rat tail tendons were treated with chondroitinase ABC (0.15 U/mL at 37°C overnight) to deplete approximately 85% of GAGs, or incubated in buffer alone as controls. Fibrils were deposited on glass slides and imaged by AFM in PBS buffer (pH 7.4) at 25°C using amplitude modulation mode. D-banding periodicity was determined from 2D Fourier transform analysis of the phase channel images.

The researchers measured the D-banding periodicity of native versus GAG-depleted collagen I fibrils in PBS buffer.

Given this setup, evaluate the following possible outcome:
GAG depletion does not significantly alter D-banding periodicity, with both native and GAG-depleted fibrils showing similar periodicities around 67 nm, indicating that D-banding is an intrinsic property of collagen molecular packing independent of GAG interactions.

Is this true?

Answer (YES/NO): YES